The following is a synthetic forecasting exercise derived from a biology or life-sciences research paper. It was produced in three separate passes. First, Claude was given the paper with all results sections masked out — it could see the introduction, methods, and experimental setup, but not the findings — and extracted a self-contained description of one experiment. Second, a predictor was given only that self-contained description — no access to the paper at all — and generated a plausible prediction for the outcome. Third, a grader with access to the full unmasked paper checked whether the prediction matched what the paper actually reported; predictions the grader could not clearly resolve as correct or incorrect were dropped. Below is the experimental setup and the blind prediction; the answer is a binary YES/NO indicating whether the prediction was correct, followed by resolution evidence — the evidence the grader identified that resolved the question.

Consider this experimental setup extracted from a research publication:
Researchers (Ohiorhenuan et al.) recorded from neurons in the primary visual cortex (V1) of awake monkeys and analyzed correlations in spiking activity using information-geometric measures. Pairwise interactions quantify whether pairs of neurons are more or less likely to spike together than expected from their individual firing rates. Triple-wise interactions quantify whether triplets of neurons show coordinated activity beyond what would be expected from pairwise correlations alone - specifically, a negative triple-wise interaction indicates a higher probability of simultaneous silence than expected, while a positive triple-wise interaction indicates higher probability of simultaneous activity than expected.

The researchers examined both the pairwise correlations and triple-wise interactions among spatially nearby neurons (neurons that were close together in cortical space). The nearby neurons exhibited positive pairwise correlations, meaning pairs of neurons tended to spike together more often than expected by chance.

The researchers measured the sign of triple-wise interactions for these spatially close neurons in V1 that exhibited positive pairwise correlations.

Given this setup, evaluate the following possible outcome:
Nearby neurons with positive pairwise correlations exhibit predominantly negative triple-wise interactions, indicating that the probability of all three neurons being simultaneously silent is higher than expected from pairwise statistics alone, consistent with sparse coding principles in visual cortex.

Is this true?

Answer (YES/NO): YES